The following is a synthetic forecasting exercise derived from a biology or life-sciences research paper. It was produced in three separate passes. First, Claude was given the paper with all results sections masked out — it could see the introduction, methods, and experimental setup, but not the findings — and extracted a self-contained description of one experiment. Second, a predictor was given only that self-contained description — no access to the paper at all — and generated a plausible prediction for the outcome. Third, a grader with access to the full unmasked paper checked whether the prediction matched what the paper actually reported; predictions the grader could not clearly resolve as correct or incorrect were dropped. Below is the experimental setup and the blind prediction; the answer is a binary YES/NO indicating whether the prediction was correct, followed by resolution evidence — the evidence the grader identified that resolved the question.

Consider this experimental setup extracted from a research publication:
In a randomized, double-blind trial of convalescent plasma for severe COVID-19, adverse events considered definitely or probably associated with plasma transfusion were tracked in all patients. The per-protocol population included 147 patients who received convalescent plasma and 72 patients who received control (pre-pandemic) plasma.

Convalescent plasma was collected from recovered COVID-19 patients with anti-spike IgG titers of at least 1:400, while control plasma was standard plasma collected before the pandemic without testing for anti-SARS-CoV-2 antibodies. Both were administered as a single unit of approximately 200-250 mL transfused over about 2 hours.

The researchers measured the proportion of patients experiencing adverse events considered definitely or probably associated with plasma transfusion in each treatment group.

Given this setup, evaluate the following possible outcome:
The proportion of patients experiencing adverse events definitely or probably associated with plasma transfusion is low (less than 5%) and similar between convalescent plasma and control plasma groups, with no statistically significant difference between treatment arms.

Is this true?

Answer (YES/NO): YES